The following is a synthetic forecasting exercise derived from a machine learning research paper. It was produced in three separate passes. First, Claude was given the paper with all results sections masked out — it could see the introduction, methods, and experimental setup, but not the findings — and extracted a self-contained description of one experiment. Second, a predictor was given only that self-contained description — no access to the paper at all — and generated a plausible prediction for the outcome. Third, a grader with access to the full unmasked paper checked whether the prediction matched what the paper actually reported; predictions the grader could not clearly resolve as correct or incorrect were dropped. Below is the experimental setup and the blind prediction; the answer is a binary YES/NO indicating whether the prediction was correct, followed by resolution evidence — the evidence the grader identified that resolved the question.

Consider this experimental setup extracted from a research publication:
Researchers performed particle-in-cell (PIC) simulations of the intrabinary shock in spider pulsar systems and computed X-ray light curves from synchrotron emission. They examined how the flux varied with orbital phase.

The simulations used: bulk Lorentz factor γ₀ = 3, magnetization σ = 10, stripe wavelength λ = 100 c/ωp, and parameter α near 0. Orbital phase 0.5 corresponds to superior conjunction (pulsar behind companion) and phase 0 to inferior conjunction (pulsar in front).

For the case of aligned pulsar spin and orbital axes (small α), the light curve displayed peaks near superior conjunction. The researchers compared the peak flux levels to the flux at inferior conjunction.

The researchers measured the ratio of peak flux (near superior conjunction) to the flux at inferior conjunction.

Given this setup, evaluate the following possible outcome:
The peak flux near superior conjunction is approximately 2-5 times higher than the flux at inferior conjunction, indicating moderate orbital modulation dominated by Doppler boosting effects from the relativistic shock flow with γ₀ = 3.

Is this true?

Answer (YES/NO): NO